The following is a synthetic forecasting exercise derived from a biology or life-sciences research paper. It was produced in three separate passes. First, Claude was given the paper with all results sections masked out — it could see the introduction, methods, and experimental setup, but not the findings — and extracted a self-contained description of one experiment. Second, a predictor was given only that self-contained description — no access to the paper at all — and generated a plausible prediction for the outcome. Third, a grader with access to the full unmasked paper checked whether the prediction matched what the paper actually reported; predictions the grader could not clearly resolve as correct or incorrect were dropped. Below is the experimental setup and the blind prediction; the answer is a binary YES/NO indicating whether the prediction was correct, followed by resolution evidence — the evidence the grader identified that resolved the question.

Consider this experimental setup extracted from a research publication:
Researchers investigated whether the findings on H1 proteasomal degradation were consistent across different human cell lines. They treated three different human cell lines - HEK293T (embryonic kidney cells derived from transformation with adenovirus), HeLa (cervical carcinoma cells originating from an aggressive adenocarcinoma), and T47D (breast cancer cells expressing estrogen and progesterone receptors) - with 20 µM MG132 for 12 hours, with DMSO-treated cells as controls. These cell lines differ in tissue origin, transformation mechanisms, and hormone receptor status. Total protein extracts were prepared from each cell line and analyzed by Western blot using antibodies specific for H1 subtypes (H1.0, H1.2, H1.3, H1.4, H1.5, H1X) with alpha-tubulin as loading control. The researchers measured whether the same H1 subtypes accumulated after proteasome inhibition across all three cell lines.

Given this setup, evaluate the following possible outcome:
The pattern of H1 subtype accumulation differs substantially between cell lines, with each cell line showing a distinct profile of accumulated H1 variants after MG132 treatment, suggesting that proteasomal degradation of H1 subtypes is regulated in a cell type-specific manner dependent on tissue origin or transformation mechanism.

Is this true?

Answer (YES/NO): NO